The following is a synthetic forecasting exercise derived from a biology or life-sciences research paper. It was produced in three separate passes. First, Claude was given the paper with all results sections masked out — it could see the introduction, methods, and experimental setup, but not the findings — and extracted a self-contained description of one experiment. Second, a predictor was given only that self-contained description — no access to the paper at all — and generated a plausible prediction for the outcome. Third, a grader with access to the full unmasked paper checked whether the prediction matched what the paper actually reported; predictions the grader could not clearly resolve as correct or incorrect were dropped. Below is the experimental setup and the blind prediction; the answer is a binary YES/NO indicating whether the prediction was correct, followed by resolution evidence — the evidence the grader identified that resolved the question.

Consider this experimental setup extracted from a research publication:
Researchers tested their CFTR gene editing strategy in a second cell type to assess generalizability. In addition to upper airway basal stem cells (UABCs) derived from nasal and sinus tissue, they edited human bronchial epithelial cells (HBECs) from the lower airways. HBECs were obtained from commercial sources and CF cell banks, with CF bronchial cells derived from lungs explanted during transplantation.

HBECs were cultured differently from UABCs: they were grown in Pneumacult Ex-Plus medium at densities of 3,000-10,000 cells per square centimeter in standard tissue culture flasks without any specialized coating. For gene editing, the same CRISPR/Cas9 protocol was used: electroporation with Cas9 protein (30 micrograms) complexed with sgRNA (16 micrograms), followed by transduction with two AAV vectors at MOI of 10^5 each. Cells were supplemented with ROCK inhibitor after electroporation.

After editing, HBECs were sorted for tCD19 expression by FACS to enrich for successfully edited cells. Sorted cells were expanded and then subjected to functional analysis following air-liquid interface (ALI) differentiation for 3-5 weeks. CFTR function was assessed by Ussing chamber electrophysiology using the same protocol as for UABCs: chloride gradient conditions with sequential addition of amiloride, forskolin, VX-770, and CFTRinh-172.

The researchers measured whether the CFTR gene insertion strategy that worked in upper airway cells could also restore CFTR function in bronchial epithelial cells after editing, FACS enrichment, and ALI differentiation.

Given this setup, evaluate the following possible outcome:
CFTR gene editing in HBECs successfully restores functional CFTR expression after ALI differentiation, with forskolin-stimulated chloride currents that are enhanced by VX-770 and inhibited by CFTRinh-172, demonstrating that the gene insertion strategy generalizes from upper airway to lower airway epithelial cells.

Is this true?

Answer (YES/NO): YES